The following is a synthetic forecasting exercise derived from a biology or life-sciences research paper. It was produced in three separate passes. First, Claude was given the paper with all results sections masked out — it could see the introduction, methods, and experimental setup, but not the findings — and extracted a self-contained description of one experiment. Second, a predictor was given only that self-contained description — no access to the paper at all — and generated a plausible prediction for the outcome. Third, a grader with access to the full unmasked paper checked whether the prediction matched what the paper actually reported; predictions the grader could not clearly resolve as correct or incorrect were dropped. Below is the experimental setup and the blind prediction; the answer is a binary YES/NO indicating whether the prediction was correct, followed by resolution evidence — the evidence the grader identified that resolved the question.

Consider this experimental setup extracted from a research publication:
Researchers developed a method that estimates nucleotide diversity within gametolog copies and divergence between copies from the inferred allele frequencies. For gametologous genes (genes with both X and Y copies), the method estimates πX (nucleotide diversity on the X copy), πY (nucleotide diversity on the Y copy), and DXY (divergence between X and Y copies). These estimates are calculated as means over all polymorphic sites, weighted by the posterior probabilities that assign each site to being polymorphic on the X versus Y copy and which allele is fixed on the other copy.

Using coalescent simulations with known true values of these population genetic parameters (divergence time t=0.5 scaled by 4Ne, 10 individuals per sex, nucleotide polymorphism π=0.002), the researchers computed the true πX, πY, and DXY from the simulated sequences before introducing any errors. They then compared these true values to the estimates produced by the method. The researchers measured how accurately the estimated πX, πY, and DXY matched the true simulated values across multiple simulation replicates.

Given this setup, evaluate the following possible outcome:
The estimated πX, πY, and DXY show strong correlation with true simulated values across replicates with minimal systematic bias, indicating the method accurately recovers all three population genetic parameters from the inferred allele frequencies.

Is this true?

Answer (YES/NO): NO